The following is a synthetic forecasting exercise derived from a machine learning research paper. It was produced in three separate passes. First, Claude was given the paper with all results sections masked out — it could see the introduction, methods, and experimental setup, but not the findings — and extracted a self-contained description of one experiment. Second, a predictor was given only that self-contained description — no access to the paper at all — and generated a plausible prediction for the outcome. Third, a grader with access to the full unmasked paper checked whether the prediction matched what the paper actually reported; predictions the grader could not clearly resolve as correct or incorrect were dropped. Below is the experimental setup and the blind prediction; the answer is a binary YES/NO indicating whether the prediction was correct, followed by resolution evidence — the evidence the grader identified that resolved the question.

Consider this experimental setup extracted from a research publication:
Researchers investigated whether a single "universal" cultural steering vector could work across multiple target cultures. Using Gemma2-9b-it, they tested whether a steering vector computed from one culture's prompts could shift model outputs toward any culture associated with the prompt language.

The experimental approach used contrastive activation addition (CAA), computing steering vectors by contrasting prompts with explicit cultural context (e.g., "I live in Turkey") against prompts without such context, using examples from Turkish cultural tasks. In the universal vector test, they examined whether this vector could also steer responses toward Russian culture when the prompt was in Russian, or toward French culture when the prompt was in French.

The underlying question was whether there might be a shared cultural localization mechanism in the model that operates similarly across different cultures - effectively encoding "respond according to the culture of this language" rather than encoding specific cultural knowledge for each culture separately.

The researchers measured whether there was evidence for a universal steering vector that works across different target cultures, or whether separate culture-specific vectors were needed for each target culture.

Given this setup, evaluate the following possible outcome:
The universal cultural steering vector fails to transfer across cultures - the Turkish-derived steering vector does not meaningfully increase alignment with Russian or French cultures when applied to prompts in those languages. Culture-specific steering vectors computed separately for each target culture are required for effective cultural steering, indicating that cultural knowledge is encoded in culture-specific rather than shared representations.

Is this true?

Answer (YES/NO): NO